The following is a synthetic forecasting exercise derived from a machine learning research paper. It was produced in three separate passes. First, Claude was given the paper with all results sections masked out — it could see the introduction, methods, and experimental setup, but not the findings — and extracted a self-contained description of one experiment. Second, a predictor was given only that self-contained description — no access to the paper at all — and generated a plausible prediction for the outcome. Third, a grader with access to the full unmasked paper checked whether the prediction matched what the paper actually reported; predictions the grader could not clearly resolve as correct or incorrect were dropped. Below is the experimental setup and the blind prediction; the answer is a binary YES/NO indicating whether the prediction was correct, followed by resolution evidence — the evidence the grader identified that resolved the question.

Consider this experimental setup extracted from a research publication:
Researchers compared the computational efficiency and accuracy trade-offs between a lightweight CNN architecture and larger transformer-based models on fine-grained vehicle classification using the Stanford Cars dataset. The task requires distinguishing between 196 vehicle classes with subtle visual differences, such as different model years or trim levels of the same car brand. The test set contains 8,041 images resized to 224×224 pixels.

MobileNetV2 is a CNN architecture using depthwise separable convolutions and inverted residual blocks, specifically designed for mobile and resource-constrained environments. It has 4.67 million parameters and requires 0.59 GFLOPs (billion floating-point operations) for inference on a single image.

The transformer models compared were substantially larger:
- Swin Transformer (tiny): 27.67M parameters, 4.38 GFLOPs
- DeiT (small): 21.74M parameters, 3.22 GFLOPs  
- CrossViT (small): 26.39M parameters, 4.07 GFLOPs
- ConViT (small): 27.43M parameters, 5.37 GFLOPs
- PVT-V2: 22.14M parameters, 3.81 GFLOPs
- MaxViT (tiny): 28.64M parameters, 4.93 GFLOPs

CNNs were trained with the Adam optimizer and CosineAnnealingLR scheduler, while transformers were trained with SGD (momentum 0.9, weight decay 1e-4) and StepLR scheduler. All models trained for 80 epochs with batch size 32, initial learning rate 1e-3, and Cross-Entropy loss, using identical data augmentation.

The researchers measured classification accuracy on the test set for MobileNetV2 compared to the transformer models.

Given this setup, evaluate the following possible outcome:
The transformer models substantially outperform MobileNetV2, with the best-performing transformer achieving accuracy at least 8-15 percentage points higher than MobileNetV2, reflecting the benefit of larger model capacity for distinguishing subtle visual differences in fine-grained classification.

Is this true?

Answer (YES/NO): NO